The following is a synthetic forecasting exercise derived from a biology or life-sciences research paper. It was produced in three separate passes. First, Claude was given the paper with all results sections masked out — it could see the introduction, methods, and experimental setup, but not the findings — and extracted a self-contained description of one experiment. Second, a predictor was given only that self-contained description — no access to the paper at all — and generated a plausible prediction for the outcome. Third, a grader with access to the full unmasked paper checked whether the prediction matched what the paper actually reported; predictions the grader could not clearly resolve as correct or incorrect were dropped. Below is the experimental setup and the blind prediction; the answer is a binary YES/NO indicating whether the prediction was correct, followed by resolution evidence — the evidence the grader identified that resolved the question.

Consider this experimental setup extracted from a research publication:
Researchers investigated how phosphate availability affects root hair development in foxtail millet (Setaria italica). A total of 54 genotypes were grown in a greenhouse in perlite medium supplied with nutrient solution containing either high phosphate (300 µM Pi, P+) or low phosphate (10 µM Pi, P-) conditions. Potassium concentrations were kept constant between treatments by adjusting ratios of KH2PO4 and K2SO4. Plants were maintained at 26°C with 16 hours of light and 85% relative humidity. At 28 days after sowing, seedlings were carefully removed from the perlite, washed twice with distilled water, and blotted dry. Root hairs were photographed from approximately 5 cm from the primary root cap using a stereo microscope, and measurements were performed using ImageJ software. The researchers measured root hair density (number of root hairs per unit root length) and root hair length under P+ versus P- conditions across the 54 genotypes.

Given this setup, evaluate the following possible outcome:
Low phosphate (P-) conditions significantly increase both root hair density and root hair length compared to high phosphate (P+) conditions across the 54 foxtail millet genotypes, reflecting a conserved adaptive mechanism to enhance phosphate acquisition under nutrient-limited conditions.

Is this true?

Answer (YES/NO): NO